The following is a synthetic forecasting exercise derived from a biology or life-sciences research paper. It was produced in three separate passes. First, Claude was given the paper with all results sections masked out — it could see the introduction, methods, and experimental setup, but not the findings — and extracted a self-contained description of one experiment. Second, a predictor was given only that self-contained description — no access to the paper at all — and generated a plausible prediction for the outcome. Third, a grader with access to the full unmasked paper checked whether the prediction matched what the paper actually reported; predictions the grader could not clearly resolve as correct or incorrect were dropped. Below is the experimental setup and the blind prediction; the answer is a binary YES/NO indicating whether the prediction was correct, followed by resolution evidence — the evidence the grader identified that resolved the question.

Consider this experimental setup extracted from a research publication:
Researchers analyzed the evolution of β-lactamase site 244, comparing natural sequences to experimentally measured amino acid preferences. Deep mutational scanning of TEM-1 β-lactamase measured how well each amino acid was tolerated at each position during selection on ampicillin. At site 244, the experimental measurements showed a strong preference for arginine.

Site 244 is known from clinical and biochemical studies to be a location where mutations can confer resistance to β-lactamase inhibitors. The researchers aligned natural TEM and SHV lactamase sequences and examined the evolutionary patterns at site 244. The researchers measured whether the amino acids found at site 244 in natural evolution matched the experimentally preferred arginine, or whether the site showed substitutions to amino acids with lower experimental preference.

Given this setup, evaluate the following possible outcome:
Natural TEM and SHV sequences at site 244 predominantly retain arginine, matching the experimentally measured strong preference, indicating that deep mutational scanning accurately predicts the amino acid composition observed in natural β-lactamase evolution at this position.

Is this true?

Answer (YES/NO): NO